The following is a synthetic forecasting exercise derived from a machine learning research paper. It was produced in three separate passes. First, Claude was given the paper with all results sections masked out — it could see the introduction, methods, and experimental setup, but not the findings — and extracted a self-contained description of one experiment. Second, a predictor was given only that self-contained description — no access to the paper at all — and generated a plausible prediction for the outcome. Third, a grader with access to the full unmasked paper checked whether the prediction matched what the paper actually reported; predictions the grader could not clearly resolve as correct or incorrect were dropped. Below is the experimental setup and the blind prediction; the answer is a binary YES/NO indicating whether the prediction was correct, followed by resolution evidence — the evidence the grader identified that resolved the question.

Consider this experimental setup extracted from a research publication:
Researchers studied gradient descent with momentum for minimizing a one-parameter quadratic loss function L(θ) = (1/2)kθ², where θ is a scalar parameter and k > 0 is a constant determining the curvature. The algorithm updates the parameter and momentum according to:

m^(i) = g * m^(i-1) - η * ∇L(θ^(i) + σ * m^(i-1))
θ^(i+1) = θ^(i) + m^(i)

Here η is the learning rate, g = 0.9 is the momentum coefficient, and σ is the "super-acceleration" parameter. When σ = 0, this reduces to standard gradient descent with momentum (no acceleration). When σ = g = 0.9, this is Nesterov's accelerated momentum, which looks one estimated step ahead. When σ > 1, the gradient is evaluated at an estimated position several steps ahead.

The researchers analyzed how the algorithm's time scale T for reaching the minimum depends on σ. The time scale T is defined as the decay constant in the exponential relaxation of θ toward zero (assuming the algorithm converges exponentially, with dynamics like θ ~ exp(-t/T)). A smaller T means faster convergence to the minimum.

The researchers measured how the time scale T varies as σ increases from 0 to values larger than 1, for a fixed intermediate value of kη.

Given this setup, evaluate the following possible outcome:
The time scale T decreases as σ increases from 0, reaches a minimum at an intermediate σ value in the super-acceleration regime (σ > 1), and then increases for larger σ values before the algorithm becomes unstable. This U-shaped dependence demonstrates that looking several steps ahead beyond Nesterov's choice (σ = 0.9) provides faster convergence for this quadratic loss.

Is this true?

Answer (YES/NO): YES